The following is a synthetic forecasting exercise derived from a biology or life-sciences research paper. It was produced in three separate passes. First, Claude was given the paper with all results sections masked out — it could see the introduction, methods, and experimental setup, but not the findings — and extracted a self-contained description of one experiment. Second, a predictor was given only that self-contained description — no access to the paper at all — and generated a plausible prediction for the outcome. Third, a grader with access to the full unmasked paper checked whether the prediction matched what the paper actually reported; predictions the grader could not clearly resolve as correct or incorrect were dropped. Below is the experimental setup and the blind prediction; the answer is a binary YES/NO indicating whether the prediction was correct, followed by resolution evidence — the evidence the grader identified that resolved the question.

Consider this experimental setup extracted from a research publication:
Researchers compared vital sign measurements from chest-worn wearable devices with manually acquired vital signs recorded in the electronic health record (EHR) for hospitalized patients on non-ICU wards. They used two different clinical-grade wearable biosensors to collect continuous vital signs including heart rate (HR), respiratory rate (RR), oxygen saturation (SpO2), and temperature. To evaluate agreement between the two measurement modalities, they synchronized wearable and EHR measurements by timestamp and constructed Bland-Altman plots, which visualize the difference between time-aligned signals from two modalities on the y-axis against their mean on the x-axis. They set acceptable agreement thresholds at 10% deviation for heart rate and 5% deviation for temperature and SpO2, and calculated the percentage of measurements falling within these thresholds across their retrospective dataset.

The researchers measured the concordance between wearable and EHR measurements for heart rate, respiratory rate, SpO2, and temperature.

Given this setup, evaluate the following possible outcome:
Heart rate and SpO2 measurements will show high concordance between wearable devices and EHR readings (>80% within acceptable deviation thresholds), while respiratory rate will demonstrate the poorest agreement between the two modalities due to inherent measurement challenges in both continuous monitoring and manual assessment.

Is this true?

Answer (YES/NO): NO